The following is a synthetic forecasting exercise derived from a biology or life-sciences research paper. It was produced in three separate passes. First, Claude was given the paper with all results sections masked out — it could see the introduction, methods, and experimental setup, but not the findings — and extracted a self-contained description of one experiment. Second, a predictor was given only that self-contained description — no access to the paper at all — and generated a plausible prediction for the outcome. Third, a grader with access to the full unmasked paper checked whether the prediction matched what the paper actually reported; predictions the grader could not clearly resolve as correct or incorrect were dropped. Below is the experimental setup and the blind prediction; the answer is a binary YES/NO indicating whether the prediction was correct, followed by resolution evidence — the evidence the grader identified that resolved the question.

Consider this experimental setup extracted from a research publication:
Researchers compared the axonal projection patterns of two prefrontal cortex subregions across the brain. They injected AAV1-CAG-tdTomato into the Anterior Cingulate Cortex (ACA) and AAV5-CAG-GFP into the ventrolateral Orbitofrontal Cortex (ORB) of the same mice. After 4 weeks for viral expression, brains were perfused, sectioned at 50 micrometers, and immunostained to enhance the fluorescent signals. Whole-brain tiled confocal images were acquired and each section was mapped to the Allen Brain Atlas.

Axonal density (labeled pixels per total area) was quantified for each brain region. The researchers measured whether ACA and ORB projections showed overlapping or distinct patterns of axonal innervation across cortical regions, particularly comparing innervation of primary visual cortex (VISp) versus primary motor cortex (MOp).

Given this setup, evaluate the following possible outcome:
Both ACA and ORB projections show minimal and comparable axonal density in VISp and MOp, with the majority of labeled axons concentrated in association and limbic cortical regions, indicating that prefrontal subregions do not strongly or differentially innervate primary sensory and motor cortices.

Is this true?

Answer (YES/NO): NO